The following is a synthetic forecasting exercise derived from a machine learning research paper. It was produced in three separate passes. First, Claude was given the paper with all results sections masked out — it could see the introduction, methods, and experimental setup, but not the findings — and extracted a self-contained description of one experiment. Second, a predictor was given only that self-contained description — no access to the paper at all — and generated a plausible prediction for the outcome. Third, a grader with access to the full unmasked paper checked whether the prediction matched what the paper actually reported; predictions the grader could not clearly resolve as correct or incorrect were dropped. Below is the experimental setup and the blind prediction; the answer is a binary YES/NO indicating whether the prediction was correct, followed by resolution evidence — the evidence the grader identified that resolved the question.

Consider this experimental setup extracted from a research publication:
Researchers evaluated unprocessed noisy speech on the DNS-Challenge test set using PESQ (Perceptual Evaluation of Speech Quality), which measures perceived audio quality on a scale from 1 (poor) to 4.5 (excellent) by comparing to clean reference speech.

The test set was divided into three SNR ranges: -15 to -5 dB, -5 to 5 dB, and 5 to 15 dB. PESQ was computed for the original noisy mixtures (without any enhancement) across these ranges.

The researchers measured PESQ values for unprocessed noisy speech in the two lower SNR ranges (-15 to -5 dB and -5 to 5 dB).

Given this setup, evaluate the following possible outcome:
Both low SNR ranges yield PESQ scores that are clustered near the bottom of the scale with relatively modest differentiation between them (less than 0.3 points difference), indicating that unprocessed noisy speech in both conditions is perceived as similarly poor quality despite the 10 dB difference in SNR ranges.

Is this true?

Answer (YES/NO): YES